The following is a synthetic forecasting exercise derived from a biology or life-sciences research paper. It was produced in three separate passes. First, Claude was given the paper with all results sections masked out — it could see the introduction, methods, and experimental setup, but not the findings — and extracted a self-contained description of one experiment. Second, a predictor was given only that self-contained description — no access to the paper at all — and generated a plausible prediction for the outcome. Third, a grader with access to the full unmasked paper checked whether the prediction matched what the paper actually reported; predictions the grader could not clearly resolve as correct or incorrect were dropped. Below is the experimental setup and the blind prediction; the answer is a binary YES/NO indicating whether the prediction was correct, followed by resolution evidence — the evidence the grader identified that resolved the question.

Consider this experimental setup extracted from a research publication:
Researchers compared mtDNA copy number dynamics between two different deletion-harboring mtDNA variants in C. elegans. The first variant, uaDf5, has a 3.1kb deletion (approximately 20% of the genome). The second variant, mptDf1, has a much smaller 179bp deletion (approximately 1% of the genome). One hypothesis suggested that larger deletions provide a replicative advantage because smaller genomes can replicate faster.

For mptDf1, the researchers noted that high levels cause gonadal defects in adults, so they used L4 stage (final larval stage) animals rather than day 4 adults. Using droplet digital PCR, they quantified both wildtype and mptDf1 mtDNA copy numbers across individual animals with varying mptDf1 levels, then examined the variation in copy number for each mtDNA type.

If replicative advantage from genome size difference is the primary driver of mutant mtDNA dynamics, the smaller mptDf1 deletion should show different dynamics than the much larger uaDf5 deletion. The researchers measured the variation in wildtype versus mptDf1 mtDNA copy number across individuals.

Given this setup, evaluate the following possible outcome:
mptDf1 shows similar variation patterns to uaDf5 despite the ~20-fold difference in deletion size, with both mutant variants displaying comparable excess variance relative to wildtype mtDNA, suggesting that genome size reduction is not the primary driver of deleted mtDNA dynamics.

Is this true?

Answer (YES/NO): YES